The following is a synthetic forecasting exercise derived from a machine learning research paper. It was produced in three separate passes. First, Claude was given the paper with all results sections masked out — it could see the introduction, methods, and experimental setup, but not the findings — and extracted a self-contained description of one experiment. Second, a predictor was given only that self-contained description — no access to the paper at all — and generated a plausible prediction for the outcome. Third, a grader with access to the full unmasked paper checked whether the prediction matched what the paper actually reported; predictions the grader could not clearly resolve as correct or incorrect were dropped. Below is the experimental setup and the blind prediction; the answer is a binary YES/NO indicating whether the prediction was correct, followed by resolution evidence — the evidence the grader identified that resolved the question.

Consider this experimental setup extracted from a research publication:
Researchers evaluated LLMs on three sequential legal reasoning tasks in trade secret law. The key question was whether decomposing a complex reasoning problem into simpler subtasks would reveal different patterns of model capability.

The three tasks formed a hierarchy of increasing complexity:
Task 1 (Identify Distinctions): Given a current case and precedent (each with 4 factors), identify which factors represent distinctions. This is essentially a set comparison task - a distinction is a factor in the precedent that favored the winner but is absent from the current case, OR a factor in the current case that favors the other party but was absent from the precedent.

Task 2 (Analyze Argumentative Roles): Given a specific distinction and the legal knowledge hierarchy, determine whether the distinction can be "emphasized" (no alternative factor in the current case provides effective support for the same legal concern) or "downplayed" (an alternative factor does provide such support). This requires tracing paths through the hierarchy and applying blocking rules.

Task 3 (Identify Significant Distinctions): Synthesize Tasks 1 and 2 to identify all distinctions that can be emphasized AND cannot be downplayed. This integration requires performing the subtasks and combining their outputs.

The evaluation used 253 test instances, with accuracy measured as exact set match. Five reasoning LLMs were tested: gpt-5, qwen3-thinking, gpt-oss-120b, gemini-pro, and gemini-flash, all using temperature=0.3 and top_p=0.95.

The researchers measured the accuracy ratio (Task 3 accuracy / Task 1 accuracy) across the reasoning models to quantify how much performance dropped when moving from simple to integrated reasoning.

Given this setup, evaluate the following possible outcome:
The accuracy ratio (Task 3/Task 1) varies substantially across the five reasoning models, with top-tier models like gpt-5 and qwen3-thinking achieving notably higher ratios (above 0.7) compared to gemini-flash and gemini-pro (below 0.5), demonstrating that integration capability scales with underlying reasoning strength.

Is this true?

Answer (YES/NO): NO